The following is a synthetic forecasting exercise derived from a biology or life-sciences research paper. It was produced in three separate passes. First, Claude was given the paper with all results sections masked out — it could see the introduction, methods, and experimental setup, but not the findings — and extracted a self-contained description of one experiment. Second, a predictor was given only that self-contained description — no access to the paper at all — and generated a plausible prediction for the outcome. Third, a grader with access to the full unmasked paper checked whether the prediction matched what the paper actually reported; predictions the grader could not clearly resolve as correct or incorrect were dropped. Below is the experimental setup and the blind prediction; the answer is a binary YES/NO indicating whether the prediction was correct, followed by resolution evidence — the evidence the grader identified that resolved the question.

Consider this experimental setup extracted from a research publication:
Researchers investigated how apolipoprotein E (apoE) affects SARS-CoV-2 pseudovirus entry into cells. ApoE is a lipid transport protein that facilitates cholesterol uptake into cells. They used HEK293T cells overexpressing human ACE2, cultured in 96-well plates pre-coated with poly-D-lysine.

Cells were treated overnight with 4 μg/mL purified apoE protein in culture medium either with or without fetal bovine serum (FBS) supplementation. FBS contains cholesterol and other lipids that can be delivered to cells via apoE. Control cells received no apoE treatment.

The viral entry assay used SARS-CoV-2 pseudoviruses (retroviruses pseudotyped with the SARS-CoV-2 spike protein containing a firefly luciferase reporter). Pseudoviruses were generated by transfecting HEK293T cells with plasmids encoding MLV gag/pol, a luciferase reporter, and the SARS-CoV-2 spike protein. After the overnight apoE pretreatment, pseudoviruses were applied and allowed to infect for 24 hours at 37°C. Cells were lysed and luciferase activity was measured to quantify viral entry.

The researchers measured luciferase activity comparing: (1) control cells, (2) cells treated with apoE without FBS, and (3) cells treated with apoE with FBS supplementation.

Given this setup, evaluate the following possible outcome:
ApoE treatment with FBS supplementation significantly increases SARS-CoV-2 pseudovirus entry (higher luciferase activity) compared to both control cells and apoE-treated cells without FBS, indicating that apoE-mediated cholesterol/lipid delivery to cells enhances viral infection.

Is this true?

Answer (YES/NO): YES